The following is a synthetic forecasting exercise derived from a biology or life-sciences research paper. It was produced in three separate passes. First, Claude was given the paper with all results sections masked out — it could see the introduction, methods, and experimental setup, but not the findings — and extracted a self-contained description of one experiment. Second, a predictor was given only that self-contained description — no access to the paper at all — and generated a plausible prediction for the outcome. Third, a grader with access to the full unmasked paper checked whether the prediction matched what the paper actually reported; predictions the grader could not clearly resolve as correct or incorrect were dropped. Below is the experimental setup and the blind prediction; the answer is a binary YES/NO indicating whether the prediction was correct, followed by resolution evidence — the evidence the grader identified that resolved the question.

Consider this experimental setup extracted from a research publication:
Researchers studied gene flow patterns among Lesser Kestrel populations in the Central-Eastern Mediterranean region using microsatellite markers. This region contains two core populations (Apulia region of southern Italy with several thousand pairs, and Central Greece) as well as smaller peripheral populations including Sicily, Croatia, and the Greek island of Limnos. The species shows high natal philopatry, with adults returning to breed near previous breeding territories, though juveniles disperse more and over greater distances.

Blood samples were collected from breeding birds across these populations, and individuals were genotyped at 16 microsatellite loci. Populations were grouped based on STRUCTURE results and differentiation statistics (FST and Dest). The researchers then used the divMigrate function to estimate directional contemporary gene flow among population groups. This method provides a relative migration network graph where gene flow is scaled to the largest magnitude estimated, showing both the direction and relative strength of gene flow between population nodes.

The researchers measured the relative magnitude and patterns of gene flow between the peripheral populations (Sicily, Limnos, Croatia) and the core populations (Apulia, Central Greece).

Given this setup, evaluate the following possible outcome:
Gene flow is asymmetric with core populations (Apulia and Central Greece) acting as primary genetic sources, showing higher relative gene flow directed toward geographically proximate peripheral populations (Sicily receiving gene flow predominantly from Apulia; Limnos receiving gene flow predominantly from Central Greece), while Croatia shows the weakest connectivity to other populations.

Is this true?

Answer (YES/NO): NO